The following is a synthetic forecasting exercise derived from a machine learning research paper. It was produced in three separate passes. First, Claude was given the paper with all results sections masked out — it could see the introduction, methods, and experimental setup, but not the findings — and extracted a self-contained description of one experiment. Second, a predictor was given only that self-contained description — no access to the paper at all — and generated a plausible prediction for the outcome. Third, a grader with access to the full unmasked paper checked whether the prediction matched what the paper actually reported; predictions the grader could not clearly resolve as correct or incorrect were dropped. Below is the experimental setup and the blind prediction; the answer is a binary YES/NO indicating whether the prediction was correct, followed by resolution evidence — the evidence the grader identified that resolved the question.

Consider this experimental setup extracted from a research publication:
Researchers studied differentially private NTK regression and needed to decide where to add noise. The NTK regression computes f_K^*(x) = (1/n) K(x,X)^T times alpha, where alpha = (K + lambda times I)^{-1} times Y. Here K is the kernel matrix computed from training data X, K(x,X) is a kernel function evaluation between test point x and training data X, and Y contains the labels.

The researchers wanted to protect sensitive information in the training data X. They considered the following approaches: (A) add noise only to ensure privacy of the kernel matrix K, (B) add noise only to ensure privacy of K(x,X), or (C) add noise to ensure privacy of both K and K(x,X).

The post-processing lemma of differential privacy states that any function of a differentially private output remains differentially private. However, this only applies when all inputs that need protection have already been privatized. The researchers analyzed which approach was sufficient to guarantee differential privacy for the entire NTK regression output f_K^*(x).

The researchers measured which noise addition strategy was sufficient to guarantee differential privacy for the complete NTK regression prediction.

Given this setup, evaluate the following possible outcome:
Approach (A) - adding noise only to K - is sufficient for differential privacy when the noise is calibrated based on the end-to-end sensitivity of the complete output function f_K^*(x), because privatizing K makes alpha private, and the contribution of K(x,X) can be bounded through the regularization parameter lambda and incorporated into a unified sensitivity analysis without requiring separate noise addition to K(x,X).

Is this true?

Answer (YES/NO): NO